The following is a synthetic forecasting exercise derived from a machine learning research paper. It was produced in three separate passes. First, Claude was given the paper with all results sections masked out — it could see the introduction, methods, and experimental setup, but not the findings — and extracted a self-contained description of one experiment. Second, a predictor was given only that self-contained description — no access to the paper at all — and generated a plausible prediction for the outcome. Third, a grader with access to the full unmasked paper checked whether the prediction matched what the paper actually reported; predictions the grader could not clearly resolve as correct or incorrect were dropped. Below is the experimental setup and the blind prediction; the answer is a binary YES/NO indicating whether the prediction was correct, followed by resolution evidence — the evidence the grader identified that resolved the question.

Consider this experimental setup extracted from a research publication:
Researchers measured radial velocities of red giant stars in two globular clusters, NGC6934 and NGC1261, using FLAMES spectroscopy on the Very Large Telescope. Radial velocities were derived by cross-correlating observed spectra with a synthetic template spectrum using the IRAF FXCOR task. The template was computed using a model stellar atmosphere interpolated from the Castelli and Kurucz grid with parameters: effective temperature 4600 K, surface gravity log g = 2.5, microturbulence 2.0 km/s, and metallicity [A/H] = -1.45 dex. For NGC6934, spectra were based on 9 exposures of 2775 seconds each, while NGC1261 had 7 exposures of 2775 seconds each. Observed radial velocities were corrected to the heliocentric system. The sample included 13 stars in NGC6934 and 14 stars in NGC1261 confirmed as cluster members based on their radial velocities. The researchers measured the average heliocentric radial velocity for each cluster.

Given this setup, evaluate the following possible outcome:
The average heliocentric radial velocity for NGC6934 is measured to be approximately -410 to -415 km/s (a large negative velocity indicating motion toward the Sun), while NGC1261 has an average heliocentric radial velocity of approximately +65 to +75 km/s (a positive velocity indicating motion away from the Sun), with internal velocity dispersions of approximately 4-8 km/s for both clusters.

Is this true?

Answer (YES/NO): NO